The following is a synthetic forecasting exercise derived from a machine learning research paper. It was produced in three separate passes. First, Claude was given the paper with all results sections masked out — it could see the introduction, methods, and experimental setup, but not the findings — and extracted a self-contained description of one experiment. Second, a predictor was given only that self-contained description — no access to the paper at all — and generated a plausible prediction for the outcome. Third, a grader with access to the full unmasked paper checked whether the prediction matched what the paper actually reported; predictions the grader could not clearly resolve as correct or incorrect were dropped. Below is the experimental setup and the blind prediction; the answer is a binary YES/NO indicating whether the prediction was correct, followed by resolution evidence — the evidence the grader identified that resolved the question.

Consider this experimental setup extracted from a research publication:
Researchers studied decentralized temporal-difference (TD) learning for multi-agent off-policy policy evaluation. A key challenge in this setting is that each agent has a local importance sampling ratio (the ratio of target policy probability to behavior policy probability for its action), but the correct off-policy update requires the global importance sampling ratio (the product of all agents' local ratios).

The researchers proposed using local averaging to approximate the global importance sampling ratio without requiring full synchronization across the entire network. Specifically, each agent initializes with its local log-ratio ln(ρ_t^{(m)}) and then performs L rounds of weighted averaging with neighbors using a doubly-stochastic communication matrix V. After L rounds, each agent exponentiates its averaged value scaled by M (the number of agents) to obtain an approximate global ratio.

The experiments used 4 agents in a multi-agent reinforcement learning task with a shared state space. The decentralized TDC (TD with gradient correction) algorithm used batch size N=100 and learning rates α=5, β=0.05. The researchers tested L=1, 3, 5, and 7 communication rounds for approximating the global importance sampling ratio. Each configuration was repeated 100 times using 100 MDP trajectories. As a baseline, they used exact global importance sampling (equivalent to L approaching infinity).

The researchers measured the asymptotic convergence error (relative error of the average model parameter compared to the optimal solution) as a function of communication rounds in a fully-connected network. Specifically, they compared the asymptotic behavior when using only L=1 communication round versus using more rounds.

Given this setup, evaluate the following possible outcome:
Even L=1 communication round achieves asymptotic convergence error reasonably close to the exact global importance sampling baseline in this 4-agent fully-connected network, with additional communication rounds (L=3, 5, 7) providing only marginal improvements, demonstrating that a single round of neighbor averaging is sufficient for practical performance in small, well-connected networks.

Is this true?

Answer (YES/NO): NO